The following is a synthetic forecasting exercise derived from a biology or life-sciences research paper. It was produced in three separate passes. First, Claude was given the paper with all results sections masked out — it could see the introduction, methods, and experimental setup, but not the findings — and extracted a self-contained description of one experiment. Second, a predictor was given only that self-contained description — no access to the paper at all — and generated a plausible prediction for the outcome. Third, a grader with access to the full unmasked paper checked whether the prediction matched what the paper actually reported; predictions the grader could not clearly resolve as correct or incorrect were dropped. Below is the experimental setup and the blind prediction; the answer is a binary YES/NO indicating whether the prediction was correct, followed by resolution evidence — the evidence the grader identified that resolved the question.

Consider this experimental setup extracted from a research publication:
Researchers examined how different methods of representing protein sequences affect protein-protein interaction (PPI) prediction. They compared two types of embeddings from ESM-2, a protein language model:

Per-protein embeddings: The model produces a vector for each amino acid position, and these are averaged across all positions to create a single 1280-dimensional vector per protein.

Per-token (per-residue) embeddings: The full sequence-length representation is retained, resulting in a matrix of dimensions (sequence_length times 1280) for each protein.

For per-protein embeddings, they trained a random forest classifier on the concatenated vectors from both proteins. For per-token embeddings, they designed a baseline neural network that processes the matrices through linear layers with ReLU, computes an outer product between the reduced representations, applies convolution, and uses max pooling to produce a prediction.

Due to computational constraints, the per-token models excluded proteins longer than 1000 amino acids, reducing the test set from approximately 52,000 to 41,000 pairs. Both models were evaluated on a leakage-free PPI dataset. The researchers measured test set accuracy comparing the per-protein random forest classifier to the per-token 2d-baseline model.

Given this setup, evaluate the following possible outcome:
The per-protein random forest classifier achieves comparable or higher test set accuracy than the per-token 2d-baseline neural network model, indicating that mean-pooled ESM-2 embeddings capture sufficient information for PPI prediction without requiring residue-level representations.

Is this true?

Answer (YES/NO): YES